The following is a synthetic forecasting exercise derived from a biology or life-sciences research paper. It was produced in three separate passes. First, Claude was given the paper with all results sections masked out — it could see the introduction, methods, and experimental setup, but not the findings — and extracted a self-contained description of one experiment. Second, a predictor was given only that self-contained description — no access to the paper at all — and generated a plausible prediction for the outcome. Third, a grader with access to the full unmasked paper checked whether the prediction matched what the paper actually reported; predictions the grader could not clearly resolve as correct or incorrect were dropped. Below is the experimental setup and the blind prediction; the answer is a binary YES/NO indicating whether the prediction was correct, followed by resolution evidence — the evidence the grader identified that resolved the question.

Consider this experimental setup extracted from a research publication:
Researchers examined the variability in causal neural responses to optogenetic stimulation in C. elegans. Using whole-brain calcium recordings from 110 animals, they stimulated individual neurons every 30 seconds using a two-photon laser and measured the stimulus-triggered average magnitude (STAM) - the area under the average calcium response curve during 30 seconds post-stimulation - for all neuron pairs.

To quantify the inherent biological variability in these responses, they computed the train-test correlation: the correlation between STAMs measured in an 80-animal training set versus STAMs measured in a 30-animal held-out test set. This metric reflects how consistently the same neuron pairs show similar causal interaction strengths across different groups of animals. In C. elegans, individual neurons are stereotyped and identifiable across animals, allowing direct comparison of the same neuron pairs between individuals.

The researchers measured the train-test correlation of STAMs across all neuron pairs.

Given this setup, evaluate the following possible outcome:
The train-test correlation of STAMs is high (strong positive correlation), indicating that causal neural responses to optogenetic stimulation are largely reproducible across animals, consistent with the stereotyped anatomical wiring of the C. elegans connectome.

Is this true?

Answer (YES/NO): NO